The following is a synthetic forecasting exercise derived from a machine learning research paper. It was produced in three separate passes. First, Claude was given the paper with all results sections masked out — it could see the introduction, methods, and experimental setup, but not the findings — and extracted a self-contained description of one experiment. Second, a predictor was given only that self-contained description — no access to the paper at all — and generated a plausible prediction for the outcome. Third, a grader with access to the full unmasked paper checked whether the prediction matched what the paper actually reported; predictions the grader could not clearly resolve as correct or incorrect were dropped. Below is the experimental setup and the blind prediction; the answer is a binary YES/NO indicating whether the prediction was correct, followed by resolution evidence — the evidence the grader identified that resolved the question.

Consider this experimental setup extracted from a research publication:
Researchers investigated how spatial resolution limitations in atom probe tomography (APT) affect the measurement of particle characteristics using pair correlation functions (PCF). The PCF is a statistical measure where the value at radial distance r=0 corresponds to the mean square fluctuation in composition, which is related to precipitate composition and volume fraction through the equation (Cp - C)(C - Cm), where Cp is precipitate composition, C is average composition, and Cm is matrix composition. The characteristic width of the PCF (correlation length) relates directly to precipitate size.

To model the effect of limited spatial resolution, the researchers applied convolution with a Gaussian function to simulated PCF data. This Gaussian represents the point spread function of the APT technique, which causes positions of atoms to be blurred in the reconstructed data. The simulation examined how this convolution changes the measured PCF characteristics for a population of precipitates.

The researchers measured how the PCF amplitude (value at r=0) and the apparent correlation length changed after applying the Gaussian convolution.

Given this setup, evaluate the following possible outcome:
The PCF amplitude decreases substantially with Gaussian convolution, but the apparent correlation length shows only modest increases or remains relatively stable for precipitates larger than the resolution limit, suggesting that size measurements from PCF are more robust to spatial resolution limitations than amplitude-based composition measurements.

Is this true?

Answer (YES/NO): NO